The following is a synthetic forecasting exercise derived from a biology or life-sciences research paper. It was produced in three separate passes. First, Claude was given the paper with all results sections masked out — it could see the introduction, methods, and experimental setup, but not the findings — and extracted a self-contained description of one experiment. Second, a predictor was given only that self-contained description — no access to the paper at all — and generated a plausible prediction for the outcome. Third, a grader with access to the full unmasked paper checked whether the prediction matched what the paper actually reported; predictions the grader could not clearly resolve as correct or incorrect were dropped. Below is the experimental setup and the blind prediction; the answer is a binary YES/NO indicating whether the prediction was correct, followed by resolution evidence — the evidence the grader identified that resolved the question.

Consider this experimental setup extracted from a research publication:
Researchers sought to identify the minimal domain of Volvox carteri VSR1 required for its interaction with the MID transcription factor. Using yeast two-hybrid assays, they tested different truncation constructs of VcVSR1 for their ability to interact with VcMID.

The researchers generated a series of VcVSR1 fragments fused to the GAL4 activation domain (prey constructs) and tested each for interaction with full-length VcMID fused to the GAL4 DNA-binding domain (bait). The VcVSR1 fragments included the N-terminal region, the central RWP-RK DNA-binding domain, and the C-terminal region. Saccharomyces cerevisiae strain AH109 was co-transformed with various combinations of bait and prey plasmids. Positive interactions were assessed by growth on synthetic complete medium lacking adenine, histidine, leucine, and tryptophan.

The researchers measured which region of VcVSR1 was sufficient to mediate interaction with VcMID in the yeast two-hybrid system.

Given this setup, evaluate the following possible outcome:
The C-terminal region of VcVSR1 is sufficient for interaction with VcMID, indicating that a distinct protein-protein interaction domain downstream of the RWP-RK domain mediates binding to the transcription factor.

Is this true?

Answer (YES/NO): NO